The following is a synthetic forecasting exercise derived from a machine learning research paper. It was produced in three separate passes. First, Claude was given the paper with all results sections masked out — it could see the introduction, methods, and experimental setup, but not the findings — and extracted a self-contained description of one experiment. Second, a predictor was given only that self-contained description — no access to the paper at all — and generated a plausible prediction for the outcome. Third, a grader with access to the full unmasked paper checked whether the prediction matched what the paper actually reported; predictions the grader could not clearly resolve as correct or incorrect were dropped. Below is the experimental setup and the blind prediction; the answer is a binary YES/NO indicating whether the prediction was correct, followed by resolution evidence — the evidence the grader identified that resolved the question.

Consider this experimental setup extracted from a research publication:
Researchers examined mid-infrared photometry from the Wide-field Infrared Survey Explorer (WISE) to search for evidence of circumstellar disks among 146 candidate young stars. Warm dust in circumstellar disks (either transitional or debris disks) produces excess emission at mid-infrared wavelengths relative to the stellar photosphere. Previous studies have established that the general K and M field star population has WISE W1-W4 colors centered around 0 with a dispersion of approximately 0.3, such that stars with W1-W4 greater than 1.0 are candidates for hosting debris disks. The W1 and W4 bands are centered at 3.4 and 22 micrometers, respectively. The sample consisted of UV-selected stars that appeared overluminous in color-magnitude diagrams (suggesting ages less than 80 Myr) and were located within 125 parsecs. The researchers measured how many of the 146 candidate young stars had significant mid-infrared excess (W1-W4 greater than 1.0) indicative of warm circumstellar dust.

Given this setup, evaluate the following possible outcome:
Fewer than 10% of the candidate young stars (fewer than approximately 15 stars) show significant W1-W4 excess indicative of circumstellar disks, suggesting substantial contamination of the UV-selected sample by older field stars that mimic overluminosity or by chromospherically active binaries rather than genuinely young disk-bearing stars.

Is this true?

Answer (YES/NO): YES